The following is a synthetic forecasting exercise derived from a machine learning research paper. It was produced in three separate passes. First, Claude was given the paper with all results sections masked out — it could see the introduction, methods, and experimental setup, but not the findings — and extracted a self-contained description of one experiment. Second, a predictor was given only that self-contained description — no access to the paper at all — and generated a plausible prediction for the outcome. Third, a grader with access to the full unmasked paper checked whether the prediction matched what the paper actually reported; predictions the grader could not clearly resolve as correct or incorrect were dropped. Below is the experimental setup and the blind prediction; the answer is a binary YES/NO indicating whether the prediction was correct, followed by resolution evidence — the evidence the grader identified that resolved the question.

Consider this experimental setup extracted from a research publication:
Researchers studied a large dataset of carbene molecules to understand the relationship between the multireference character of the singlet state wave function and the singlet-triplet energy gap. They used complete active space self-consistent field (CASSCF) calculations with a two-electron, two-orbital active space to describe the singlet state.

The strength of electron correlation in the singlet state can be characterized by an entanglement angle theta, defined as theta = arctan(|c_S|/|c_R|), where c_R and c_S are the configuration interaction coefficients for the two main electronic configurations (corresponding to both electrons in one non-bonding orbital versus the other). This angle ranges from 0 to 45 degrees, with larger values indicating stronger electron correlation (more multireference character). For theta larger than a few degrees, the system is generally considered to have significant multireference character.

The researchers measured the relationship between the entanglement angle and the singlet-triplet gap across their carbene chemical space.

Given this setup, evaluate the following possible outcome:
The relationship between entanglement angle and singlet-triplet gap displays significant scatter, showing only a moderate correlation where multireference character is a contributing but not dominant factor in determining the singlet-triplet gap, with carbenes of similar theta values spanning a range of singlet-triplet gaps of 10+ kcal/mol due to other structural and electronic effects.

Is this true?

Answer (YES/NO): NO